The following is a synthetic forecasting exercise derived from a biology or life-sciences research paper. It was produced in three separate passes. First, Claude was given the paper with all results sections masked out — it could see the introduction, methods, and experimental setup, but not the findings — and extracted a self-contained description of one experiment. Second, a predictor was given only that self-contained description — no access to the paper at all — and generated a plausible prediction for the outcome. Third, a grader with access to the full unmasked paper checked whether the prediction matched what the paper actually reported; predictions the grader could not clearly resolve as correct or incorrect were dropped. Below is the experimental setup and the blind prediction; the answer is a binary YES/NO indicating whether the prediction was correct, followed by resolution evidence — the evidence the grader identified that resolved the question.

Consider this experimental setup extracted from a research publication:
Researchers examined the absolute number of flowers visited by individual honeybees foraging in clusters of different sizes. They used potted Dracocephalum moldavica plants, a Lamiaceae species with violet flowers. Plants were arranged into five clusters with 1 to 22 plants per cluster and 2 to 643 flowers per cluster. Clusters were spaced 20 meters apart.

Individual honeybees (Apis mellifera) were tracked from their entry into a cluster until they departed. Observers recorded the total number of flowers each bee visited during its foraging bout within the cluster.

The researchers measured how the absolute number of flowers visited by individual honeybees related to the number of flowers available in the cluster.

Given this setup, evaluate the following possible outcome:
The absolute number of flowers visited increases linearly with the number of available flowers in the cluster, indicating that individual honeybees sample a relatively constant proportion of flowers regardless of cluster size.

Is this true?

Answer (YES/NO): NO